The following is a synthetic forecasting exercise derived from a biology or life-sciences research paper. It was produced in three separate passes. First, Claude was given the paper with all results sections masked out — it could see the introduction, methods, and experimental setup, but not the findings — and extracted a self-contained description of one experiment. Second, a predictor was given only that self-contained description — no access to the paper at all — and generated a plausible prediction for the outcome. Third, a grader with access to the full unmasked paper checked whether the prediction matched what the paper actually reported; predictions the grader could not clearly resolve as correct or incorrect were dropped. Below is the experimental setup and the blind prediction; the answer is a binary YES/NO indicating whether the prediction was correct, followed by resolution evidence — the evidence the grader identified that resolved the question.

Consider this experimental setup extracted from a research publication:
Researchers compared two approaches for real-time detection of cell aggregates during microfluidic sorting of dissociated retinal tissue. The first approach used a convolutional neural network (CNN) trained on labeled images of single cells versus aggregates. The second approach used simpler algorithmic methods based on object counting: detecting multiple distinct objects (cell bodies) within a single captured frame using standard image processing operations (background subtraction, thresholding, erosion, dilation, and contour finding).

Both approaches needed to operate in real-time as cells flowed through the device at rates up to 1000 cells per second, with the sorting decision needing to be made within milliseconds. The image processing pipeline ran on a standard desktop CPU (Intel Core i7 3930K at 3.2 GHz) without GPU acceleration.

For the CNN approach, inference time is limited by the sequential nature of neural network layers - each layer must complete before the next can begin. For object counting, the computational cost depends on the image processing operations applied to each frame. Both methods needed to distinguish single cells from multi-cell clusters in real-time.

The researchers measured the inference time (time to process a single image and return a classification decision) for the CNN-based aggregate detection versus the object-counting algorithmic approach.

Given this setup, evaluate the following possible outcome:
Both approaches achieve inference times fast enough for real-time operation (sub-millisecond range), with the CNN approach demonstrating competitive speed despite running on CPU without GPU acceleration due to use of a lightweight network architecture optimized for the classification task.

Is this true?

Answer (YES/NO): NO